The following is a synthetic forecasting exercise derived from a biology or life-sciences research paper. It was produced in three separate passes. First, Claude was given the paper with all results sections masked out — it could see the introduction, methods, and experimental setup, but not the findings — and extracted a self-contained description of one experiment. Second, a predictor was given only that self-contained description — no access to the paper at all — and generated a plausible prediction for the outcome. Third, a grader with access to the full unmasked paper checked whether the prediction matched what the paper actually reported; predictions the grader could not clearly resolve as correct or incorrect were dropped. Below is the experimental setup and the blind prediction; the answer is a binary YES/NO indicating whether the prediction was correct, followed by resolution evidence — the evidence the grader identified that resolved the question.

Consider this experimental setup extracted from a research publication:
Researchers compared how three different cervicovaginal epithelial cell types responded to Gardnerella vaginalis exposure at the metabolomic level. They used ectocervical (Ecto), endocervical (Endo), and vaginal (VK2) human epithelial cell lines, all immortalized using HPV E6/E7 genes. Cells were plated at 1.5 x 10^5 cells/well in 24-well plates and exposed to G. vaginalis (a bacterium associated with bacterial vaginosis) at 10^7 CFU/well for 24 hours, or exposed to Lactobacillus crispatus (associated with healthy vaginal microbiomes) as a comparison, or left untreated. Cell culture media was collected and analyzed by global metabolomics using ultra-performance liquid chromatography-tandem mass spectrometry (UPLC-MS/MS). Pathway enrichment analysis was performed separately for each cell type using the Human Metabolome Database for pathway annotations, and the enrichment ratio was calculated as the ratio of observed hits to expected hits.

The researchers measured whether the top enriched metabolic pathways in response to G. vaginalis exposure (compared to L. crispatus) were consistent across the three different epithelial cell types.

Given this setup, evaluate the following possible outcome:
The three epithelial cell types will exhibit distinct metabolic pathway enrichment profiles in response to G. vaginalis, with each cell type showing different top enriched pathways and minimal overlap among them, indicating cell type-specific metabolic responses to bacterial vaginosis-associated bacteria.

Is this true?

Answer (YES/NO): NO